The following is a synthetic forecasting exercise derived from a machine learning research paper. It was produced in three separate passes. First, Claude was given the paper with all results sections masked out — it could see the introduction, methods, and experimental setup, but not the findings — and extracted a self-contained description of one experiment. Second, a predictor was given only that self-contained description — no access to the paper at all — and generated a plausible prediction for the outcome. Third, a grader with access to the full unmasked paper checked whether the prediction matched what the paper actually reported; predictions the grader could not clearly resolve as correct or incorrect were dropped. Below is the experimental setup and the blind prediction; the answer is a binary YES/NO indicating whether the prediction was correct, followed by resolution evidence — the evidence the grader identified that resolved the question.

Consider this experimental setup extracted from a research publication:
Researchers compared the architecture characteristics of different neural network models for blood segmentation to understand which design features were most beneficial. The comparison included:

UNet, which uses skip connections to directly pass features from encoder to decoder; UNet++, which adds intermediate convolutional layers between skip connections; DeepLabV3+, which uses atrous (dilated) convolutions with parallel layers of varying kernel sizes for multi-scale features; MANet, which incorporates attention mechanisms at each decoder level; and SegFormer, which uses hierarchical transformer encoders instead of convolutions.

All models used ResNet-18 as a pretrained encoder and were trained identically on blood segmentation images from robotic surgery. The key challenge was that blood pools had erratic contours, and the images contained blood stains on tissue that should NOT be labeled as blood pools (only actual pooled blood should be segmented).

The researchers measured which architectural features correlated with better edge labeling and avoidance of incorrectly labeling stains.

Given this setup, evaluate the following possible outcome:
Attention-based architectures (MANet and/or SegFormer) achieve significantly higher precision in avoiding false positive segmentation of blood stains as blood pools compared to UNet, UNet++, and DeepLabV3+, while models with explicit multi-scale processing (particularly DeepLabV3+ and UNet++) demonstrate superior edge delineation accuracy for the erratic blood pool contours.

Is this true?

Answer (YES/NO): NO